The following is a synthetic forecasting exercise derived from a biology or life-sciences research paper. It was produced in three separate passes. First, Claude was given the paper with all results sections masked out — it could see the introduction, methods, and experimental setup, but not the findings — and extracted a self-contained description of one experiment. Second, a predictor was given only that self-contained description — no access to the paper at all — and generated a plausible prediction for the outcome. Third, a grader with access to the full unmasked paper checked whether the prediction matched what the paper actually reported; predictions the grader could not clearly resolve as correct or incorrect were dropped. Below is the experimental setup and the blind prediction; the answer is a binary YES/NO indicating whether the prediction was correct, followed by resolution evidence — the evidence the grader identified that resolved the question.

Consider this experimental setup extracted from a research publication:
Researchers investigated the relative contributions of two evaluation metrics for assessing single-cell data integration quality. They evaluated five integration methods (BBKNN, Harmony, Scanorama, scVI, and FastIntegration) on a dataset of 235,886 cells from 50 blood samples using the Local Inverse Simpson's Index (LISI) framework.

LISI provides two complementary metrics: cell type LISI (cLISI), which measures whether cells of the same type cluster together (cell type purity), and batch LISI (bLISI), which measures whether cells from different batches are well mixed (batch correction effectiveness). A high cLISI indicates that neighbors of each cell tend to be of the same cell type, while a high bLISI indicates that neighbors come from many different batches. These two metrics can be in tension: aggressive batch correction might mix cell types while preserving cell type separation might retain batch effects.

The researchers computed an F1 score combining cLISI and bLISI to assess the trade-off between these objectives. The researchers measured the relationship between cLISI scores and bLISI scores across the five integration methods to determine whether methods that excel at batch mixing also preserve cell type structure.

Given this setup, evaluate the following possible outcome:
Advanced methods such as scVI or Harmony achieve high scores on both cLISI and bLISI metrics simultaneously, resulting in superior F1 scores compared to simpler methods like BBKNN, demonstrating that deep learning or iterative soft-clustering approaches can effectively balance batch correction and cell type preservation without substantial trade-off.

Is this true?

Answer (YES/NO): NO